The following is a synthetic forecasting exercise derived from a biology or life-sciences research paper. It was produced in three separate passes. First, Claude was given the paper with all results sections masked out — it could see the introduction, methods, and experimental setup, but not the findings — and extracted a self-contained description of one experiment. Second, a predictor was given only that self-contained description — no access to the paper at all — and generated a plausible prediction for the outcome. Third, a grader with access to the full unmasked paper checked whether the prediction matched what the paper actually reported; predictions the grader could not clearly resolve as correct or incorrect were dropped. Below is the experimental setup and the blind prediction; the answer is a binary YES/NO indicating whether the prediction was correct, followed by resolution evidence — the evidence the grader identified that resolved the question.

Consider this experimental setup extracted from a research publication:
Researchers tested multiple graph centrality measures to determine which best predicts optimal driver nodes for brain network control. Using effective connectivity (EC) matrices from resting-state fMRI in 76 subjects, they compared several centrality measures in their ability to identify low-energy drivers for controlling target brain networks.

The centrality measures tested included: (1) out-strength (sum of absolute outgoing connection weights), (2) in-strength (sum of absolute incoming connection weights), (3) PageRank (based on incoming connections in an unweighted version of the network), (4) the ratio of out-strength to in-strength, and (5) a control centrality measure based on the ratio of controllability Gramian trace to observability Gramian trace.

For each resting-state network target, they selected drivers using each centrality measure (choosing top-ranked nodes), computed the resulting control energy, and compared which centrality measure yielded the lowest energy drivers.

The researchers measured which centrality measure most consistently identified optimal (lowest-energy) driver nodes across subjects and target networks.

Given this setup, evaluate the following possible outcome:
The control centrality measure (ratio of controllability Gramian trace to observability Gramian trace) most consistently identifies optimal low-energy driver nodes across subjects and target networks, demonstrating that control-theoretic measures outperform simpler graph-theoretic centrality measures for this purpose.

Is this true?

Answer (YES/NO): NO